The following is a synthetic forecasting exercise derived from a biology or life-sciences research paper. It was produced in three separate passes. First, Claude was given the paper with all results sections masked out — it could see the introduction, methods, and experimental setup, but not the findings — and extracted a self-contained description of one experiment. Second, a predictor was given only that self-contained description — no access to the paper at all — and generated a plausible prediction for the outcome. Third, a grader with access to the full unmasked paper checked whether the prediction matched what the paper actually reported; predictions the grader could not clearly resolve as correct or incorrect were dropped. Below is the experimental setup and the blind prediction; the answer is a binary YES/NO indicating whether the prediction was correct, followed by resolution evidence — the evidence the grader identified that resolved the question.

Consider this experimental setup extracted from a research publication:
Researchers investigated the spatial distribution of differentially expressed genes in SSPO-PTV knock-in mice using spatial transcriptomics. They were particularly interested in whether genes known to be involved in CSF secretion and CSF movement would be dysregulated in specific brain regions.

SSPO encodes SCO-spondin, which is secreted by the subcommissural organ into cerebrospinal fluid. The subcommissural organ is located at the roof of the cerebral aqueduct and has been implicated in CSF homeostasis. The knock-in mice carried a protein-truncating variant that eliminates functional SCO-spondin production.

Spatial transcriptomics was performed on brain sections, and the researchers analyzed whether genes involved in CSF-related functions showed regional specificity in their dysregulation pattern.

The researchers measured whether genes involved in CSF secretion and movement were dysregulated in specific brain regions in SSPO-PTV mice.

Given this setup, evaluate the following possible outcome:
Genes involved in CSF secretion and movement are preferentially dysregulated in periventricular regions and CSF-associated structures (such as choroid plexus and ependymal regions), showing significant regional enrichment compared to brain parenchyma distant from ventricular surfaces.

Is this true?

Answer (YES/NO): YES